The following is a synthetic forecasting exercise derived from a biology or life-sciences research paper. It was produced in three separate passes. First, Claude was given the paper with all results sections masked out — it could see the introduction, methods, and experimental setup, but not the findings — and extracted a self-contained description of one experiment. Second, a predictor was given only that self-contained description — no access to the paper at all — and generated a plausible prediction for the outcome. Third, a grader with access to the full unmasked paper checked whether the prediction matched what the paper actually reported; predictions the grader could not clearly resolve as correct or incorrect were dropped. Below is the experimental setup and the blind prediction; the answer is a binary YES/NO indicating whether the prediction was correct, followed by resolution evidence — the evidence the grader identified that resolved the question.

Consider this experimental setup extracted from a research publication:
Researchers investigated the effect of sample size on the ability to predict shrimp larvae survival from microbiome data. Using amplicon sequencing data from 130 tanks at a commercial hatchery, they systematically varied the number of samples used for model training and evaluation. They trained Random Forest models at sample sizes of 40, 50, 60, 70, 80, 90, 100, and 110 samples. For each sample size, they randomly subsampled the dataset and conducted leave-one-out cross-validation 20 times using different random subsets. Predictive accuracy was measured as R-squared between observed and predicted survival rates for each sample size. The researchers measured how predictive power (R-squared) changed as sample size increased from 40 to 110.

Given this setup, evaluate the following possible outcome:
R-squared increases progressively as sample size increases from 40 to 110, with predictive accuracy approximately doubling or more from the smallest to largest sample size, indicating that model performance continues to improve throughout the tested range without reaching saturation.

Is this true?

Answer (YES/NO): NO